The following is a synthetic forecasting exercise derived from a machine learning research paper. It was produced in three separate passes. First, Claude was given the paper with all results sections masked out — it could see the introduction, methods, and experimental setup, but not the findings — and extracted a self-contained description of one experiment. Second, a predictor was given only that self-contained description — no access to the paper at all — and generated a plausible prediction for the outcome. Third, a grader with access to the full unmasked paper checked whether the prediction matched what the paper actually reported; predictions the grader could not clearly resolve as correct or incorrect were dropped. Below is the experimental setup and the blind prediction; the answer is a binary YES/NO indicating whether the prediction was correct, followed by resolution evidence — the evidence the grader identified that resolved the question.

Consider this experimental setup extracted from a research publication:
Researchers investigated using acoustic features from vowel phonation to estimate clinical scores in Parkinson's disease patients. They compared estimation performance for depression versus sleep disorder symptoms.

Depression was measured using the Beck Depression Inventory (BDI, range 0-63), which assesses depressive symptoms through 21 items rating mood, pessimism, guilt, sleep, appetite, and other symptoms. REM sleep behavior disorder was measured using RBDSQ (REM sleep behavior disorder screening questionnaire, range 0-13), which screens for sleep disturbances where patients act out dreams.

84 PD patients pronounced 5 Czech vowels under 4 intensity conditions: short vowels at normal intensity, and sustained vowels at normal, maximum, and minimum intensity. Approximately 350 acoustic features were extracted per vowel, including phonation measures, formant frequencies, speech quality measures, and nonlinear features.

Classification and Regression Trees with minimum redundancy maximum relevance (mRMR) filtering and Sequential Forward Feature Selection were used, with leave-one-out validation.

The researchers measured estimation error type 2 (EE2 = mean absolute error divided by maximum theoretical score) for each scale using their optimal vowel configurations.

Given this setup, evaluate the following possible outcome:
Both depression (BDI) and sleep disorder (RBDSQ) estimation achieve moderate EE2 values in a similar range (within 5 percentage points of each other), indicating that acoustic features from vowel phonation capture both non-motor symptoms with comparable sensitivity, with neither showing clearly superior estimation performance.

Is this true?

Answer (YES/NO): NO